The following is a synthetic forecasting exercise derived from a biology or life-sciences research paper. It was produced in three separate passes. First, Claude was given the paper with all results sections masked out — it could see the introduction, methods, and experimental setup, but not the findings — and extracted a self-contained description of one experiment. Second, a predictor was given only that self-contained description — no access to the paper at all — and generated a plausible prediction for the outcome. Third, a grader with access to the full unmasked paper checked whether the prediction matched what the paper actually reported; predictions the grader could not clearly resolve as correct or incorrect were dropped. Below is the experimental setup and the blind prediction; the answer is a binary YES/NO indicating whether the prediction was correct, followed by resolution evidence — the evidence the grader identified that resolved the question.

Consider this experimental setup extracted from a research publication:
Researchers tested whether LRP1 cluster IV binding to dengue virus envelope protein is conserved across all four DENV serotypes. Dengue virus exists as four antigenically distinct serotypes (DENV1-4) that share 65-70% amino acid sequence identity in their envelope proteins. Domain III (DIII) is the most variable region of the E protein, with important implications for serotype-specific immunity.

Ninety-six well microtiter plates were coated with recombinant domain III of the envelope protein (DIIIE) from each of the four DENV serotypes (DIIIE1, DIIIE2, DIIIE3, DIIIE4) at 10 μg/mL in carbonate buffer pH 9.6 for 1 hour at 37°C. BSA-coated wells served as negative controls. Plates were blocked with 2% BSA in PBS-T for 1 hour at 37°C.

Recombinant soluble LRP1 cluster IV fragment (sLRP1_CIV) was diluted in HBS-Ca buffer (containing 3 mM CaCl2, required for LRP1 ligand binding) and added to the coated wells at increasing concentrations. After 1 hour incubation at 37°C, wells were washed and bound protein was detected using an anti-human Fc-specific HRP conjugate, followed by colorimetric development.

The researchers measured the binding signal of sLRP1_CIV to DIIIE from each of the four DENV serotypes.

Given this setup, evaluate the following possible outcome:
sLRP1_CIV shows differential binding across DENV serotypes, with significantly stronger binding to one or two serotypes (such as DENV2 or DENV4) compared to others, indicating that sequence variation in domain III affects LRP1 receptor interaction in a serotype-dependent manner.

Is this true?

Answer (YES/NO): YES